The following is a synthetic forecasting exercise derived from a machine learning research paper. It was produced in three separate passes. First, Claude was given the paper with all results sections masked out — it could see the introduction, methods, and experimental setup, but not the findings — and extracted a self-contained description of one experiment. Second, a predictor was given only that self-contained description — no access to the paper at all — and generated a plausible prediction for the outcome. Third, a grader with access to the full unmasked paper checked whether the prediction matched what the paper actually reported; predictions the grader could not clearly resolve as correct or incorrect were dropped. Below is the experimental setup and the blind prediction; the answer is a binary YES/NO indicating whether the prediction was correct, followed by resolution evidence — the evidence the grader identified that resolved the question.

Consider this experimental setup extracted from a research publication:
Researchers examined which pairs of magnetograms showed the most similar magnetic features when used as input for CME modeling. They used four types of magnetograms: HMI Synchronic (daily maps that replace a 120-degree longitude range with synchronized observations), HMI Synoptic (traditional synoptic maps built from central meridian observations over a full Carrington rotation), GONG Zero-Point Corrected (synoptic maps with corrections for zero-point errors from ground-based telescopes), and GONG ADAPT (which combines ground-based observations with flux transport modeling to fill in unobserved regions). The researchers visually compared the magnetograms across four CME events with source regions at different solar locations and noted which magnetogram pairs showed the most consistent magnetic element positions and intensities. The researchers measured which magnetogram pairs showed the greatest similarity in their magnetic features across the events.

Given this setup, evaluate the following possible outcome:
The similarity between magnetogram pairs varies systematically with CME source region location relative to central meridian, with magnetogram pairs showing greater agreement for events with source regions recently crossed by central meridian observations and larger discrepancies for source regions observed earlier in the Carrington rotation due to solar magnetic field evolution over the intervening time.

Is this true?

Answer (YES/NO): NO